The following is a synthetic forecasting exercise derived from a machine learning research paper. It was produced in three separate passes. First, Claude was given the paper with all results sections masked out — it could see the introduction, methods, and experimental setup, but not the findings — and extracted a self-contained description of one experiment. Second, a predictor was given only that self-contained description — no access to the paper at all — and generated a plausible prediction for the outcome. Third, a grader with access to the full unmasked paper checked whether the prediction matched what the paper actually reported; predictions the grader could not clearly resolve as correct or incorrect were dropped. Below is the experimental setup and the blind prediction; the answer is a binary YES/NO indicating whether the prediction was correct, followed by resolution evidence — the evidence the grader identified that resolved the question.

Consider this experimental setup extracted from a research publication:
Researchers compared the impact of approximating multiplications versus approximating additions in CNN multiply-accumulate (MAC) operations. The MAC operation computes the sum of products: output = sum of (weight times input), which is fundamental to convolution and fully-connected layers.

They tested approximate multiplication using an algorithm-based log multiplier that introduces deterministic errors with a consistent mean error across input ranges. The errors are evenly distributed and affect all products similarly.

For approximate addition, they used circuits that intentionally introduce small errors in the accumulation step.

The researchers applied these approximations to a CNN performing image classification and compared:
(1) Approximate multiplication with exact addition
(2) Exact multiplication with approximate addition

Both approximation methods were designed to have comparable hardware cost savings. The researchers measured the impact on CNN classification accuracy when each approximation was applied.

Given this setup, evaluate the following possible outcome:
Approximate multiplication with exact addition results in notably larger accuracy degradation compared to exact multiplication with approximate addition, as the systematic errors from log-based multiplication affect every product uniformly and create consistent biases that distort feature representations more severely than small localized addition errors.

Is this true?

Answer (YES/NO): NO